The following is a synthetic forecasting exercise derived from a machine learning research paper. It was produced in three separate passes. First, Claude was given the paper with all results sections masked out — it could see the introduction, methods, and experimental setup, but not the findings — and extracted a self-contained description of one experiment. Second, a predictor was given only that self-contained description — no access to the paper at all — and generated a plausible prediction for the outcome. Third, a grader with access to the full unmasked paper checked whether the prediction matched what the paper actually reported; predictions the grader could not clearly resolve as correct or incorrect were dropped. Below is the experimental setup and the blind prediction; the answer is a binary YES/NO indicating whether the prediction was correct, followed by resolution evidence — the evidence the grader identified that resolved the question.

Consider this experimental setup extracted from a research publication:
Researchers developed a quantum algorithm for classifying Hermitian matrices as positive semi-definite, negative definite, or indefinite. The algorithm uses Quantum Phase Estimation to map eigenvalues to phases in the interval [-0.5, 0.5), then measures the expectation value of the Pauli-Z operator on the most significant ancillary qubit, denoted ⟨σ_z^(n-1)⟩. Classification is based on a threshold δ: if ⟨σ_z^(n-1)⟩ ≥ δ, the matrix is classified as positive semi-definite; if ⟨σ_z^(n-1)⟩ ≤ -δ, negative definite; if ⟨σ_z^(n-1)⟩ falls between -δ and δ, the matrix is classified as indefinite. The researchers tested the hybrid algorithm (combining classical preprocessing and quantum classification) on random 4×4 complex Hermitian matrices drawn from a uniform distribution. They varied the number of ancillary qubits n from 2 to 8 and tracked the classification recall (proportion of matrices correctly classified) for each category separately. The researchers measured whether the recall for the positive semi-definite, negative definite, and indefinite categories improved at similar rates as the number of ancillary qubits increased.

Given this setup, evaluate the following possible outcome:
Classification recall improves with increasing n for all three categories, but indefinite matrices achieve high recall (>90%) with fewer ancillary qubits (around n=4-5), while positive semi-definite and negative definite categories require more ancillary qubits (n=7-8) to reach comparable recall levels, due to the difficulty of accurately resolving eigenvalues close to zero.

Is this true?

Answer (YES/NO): NO